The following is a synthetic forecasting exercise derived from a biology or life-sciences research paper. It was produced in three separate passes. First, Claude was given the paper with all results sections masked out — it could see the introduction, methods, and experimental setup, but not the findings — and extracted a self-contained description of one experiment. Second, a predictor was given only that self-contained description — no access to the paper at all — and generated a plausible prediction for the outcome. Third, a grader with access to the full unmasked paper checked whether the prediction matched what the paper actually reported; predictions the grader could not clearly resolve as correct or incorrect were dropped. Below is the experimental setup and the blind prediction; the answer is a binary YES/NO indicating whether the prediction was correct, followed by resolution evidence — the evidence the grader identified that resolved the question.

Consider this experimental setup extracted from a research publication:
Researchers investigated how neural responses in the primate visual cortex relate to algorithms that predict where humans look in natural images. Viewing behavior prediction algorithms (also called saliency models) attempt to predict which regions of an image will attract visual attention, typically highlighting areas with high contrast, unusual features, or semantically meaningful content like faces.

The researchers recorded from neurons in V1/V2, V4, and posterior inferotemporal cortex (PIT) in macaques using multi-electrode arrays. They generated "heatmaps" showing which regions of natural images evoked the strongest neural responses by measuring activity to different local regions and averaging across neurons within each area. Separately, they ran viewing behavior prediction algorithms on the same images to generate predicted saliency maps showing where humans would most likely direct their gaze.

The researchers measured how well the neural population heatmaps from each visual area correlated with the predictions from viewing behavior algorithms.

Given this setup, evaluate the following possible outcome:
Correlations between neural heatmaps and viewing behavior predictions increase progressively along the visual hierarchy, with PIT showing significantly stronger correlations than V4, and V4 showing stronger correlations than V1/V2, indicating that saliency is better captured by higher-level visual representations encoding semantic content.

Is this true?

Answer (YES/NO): YES